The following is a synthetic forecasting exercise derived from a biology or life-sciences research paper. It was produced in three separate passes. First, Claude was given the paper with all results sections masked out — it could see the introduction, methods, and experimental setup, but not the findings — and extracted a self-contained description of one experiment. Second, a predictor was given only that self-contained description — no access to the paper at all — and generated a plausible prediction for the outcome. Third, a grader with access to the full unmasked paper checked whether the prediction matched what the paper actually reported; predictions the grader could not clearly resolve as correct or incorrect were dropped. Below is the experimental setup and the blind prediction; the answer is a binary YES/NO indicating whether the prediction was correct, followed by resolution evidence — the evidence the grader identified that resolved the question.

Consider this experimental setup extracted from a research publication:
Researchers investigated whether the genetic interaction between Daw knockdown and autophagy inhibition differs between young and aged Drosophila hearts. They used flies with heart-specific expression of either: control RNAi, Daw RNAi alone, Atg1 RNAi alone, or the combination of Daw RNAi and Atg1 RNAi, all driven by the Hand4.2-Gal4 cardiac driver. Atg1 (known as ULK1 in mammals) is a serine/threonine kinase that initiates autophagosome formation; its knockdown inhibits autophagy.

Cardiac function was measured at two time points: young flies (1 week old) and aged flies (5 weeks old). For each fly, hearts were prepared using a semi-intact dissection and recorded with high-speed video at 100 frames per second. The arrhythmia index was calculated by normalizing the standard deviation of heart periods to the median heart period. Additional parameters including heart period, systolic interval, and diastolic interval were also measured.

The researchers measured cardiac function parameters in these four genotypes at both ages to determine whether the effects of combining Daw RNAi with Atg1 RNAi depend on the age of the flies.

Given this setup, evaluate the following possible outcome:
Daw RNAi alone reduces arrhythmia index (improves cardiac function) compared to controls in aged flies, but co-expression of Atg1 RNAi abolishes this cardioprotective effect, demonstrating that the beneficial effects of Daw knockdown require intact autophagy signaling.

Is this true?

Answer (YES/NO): YES